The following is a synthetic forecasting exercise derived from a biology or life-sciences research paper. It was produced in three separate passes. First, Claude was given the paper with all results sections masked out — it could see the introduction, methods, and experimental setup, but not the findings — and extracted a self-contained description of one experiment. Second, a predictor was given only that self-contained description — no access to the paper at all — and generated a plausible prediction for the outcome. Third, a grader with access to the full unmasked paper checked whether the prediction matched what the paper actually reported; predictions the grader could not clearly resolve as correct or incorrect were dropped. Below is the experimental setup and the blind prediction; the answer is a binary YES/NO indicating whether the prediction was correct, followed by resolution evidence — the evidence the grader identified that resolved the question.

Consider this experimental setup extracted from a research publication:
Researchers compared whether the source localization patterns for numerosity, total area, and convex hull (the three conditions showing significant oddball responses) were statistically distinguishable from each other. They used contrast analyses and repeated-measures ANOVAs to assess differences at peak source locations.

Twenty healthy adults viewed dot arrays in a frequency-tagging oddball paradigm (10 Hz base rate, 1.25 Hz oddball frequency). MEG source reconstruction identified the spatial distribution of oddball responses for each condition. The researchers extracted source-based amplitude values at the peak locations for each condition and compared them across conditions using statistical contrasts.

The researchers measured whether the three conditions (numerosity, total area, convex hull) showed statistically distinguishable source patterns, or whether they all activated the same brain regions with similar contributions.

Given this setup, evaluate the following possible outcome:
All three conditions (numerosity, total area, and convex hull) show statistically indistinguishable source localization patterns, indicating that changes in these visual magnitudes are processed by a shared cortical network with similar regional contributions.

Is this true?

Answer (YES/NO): NO